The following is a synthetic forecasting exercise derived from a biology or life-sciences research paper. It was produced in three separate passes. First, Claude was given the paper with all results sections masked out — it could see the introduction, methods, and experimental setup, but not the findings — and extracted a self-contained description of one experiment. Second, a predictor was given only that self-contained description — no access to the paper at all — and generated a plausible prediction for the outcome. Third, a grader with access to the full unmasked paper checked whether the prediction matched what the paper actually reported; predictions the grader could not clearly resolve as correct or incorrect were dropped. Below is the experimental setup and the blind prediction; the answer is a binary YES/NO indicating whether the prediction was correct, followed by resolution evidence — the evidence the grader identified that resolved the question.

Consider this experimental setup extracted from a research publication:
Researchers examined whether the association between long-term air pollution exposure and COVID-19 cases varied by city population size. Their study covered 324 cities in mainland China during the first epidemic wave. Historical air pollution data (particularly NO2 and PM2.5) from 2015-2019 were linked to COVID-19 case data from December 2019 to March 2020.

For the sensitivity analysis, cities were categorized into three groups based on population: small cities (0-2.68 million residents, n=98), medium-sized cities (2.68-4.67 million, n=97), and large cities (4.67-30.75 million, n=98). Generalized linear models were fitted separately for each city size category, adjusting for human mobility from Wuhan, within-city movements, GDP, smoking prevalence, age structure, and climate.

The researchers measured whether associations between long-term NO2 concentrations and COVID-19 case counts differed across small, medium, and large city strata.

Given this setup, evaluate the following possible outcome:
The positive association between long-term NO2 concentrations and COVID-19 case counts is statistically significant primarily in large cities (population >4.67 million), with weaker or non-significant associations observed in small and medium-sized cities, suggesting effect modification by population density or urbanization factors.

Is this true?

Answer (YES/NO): NO